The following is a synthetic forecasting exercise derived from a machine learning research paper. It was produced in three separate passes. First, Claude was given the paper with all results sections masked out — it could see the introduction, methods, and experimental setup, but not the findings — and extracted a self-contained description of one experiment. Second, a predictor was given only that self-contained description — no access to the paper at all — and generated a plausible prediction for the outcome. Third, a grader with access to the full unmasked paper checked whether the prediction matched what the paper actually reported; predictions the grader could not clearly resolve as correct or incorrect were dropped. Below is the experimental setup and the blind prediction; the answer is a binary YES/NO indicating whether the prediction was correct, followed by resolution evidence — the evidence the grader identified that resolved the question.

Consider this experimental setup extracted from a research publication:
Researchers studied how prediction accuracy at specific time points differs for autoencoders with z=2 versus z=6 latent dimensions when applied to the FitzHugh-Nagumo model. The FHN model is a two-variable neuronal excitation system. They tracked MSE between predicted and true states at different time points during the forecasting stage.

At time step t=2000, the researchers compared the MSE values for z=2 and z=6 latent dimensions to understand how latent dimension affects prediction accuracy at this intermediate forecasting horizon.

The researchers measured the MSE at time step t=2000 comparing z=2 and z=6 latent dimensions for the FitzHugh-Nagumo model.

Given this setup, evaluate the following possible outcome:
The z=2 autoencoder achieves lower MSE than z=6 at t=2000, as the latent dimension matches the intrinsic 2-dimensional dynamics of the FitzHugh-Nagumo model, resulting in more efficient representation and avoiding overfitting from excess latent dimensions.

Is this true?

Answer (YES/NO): YES